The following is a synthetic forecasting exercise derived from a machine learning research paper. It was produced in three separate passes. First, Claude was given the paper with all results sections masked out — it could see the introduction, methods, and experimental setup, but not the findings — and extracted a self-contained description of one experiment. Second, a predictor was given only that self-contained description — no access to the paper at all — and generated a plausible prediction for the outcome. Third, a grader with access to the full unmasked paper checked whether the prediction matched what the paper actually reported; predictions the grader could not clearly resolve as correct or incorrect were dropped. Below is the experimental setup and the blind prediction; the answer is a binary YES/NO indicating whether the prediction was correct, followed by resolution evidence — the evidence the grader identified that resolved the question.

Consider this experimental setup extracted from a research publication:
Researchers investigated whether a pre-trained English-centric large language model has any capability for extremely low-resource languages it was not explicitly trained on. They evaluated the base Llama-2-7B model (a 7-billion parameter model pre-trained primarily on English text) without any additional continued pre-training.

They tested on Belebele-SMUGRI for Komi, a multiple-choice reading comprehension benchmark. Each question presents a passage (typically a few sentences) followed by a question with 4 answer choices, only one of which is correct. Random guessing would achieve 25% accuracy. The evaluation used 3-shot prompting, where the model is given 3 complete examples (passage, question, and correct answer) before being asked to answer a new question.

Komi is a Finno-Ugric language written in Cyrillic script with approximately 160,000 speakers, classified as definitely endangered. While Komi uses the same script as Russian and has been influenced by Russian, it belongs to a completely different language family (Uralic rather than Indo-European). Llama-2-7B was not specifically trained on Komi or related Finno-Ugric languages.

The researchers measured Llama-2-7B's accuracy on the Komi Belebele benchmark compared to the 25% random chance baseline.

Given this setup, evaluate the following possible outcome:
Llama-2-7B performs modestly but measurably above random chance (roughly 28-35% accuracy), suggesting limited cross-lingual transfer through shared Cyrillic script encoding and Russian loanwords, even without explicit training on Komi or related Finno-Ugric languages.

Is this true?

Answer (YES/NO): NO